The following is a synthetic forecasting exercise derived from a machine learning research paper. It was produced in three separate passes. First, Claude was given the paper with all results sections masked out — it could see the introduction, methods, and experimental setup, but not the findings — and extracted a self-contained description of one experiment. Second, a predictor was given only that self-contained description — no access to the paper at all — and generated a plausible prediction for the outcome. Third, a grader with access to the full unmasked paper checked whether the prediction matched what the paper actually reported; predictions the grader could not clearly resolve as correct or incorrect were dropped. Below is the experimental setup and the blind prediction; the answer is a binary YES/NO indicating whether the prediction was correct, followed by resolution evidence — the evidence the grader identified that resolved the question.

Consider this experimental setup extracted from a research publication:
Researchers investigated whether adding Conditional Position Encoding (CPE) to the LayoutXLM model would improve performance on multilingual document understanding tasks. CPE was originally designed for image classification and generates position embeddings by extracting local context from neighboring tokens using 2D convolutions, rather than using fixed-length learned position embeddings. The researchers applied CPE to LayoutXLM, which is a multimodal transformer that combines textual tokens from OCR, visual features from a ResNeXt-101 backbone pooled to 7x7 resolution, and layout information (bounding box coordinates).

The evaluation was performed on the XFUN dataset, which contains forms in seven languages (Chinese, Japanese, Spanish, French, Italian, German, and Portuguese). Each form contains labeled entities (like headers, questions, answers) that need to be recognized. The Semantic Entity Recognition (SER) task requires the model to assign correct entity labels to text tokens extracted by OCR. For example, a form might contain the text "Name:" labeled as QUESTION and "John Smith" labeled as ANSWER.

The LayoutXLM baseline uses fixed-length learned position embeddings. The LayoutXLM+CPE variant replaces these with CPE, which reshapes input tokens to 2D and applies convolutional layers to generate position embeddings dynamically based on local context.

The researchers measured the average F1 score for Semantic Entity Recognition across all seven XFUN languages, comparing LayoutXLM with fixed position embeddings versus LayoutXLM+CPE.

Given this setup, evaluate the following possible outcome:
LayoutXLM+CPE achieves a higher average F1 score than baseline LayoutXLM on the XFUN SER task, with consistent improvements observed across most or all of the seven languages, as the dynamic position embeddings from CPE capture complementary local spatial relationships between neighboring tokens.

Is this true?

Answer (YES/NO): NO